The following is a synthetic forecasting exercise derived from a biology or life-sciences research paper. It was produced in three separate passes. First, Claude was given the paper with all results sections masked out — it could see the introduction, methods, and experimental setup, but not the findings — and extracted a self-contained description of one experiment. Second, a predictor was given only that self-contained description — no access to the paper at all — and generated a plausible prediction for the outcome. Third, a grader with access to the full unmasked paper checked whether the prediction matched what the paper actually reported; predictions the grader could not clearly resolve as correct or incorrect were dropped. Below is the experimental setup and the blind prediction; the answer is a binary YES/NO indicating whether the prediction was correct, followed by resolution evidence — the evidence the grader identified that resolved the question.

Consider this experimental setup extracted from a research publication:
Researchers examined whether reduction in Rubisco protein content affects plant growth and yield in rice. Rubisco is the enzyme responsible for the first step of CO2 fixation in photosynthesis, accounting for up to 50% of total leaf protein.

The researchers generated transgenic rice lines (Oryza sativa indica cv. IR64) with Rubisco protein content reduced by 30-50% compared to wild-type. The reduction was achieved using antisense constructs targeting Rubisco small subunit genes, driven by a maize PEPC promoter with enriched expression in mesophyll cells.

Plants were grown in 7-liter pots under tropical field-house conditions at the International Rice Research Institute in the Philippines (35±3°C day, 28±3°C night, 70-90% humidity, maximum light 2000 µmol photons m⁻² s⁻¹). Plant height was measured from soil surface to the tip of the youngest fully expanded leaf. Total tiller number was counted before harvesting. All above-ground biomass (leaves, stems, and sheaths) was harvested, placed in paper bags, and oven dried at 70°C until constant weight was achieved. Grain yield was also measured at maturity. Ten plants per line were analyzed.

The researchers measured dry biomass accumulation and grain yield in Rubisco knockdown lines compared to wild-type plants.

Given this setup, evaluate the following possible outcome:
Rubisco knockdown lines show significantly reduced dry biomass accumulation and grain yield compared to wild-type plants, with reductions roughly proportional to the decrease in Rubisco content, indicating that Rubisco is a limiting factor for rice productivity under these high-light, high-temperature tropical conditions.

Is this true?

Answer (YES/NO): YES